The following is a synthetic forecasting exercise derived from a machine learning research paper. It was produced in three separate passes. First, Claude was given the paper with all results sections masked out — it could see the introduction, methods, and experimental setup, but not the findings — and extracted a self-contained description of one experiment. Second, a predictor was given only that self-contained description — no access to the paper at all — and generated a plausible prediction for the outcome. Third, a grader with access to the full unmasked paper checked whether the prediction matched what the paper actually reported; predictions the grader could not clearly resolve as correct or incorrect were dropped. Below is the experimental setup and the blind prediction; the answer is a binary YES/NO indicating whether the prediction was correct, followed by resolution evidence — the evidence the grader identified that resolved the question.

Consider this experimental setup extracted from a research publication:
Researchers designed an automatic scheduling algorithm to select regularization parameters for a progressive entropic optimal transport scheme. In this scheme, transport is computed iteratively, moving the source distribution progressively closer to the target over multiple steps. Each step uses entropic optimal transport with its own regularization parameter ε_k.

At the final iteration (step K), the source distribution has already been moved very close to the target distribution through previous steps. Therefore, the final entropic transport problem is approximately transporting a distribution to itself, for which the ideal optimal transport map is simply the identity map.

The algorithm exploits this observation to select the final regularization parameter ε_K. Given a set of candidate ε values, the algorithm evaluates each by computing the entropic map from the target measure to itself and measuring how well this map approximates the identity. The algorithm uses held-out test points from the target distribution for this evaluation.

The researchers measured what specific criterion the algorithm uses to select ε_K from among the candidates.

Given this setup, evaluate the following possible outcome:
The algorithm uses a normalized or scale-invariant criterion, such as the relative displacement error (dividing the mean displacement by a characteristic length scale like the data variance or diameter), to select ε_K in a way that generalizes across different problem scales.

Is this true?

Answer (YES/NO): NO